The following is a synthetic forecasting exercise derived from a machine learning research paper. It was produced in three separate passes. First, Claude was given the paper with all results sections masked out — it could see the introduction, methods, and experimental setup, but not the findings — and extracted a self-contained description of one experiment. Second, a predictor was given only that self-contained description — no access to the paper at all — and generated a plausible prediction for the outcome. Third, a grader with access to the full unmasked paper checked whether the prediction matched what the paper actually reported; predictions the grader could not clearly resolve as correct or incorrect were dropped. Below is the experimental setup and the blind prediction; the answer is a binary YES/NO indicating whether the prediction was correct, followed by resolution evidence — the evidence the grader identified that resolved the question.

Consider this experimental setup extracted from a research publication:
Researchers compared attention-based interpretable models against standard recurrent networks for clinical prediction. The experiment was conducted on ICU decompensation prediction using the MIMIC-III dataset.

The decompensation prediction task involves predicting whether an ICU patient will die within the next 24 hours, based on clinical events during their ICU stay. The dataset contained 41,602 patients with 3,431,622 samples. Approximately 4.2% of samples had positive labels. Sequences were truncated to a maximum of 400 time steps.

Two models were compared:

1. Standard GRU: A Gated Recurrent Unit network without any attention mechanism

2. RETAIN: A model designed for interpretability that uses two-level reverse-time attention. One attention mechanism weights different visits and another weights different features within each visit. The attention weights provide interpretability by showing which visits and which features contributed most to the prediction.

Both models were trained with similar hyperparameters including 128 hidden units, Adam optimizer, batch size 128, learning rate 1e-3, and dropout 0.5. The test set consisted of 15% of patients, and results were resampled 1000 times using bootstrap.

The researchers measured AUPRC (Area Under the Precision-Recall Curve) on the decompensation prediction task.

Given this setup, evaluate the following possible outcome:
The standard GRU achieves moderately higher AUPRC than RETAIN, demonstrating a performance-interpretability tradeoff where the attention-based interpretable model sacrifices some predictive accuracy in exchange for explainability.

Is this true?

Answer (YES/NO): YES